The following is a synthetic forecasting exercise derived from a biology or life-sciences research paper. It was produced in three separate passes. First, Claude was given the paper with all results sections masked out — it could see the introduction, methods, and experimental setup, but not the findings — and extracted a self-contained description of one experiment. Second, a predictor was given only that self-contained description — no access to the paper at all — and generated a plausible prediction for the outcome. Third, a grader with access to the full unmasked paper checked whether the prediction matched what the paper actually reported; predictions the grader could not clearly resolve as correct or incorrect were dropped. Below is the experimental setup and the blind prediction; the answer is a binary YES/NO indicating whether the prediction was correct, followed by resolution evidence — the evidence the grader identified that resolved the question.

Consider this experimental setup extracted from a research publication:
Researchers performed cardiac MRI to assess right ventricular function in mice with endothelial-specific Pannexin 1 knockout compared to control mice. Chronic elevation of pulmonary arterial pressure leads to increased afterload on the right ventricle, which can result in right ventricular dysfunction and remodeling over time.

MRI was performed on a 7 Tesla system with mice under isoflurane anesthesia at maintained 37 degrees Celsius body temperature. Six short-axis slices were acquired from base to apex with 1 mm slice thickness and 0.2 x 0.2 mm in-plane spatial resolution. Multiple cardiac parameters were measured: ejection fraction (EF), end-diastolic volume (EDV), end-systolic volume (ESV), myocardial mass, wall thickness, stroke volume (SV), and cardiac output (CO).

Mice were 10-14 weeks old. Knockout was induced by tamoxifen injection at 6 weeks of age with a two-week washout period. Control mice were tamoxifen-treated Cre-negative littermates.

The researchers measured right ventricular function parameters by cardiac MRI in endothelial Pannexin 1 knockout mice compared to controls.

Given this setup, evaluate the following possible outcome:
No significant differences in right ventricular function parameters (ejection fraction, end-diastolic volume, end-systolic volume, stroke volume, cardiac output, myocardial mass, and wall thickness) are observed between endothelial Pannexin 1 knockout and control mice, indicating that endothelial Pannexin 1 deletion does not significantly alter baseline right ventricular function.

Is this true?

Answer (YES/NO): YES